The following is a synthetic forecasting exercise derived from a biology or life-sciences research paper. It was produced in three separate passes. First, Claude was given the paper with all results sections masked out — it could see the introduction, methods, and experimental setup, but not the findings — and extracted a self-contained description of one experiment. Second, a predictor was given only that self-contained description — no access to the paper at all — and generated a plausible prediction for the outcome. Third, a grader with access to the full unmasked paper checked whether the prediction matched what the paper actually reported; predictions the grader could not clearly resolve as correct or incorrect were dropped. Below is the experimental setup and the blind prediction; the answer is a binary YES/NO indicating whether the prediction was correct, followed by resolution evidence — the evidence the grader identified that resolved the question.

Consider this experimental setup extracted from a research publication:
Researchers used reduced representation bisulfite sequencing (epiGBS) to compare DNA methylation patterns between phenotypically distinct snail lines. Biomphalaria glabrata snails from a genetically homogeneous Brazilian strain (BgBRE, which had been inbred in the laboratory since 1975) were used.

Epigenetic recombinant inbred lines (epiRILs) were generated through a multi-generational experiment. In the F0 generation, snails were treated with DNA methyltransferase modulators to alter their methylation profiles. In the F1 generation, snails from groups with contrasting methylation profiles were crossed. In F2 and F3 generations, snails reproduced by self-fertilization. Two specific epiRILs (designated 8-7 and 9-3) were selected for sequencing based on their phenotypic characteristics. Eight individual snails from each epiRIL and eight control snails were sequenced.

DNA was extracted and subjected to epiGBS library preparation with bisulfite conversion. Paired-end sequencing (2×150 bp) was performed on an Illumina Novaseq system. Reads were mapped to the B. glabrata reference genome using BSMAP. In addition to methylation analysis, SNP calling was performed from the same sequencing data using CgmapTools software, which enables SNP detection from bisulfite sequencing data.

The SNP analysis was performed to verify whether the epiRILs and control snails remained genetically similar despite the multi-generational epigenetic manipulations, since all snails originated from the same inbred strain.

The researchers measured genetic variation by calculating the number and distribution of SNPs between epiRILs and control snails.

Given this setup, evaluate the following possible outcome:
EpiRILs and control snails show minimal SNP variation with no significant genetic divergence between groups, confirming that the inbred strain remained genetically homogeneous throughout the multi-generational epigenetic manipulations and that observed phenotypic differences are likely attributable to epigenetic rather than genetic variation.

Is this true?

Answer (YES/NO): YES